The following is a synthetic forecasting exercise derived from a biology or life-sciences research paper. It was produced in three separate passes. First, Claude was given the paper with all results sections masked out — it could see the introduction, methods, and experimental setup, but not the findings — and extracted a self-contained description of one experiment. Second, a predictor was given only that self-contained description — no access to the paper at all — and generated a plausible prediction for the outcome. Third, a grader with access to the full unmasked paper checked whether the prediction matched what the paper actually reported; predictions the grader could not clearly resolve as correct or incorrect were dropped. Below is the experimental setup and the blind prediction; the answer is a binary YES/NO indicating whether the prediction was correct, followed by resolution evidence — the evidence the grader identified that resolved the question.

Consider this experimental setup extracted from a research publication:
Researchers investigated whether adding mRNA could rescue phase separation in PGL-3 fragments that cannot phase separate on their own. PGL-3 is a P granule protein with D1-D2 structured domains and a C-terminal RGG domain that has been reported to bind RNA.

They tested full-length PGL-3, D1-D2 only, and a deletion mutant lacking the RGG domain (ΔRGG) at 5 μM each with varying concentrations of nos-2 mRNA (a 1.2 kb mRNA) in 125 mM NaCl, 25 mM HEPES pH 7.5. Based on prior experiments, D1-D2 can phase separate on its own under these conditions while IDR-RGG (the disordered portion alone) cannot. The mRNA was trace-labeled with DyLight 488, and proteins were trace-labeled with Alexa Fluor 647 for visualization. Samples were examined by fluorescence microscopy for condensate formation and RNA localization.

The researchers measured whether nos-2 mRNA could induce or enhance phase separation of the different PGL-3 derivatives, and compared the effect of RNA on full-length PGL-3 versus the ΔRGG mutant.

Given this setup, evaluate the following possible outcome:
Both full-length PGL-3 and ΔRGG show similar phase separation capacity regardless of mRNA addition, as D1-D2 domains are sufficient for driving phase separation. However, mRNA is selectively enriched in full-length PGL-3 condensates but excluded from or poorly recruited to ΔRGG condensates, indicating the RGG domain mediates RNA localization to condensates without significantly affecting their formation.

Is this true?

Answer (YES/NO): NO